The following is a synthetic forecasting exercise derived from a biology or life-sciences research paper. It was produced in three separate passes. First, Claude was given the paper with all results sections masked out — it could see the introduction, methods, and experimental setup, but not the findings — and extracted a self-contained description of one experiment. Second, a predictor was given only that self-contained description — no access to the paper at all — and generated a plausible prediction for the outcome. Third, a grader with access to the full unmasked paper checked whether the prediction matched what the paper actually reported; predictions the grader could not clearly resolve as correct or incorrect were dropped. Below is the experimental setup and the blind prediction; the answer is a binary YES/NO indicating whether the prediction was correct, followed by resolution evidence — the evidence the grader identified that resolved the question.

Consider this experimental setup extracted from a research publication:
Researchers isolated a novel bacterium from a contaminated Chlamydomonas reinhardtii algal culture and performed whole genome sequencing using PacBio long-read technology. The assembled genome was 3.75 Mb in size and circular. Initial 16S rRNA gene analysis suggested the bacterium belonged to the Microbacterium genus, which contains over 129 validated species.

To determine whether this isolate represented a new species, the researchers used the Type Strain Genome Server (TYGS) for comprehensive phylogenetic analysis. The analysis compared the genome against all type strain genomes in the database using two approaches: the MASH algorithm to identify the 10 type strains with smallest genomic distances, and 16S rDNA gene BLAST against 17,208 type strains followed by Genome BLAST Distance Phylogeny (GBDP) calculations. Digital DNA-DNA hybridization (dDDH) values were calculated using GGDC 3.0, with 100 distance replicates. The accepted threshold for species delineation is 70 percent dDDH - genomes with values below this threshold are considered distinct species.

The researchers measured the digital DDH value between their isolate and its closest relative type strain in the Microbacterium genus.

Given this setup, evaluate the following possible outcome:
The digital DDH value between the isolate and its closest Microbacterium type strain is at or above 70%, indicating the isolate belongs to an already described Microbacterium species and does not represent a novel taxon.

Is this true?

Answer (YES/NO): NO